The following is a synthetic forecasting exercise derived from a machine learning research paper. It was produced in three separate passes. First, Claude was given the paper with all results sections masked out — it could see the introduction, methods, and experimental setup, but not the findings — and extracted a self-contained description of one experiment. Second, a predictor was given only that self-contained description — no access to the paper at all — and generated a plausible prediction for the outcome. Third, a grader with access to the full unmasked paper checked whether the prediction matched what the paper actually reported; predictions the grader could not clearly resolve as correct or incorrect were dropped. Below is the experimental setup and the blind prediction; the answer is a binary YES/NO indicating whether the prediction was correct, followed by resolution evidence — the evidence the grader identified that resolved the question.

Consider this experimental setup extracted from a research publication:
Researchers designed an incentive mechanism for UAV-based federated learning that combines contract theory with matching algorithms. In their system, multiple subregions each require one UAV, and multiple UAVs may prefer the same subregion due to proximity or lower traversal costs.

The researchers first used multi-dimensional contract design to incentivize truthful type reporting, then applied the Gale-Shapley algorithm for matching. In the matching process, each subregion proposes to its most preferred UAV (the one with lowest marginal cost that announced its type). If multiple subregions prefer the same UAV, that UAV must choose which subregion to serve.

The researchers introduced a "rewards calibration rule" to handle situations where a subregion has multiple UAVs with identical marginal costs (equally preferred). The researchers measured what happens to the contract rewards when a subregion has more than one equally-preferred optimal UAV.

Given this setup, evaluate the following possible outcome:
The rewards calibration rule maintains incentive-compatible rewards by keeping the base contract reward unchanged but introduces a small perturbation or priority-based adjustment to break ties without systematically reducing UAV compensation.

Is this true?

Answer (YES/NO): NO